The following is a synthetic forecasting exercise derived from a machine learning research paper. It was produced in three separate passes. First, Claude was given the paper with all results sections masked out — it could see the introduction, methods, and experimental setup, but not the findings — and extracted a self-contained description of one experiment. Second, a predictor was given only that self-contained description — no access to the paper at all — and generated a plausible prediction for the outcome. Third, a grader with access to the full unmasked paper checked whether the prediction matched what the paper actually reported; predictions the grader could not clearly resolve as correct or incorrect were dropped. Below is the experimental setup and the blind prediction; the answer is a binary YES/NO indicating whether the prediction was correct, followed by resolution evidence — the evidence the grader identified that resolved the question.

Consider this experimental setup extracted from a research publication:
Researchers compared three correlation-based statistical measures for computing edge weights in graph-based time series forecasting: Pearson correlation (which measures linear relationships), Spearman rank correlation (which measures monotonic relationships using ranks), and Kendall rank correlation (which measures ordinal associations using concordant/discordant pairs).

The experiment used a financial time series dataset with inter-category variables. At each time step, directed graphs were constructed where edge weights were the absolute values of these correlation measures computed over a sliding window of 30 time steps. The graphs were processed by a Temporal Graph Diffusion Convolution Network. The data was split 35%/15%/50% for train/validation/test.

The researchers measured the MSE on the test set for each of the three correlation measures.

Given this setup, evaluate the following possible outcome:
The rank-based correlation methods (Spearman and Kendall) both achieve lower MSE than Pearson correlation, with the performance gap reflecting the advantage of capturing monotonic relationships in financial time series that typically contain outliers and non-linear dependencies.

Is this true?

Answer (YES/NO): YES